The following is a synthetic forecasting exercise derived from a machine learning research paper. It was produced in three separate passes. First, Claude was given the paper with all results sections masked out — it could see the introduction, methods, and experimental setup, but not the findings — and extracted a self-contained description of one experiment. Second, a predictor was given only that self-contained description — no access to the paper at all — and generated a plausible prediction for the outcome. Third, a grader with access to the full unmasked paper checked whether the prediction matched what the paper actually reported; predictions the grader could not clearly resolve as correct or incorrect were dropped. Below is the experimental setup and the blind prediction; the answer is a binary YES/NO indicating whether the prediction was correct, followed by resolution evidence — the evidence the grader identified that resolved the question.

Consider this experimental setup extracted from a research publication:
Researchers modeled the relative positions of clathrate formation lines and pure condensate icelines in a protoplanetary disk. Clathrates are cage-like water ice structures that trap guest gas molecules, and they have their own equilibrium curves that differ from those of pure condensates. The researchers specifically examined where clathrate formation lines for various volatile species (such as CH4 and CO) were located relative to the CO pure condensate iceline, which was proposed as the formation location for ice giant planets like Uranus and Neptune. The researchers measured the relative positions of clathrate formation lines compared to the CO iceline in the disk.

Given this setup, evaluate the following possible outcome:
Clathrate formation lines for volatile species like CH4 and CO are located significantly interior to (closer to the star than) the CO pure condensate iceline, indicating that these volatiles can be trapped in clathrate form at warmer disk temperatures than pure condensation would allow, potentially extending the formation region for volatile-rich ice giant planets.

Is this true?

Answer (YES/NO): YES